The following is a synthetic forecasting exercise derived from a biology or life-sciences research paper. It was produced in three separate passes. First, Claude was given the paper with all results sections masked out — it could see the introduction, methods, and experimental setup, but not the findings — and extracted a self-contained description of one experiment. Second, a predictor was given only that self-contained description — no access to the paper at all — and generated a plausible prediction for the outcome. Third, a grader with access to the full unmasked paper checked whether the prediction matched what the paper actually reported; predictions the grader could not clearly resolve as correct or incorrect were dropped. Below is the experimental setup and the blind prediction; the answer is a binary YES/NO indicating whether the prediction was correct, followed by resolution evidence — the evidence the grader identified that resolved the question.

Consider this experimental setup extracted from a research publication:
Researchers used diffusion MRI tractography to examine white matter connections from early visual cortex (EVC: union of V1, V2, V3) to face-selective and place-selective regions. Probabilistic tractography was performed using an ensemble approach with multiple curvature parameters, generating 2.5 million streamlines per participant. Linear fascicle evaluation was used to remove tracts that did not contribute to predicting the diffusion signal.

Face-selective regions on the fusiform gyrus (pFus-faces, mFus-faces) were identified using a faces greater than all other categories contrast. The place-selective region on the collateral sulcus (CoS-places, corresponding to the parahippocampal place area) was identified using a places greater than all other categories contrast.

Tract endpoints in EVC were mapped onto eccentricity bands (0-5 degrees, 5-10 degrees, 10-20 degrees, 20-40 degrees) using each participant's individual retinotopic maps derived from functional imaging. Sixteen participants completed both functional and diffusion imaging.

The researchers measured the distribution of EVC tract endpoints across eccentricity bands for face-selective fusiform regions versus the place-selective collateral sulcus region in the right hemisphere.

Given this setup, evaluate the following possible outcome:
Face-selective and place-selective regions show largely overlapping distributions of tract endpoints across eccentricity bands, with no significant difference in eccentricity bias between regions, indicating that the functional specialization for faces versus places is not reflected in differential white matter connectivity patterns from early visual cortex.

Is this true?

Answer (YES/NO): NO